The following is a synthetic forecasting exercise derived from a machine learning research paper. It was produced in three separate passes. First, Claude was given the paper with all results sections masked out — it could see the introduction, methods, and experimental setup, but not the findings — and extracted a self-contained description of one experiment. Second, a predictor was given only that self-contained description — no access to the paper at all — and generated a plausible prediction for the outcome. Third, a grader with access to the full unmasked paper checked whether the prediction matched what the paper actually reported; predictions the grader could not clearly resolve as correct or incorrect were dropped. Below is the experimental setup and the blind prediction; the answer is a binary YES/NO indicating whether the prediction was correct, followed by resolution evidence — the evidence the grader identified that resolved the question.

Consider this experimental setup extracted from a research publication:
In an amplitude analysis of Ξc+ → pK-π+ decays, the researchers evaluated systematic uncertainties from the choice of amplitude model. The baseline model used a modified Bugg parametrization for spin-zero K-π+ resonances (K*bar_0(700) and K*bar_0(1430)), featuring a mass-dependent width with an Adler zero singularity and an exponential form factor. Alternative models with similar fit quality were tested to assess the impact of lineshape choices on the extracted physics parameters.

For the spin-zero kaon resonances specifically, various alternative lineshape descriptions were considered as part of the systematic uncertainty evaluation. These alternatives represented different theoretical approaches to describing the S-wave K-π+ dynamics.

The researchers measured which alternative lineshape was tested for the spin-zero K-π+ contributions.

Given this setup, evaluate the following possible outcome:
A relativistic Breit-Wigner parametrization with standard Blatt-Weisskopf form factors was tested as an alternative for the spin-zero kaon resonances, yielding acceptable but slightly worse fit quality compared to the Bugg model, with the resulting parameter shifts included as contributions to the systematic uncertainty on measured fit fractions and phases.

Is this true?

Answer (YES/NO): NO